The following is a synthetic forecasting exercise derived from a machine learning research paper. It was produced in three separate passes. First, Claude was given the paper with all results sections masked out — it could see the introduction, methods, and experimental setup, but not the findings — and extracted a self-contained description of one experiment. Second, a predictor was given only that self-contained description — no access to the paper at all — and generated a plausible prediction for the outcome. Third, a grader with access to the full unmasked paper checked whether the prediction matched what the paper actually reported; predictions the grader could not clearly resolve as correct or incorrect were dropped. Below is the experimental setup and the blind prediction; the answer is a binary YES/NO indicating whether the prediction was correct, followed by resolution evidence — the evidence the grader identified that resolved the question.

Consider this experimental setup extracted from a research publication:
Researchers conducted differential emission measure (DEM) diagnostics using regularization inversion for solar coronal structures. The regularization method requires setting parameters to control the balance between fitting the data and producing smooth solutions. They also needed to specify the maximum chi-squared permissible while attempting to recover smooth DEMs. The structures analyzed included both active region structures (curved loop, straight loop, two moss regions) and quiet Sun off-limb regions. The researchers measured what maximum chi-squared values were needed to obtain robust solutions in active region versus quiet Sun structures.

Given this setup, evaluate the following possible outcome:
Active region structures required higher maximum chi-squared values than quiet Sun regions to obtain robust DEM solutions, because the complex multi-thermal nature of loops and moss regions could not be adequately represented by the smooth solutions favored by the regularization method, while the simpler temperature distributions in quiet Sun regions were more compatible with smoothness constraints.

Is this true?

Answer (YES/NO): NO